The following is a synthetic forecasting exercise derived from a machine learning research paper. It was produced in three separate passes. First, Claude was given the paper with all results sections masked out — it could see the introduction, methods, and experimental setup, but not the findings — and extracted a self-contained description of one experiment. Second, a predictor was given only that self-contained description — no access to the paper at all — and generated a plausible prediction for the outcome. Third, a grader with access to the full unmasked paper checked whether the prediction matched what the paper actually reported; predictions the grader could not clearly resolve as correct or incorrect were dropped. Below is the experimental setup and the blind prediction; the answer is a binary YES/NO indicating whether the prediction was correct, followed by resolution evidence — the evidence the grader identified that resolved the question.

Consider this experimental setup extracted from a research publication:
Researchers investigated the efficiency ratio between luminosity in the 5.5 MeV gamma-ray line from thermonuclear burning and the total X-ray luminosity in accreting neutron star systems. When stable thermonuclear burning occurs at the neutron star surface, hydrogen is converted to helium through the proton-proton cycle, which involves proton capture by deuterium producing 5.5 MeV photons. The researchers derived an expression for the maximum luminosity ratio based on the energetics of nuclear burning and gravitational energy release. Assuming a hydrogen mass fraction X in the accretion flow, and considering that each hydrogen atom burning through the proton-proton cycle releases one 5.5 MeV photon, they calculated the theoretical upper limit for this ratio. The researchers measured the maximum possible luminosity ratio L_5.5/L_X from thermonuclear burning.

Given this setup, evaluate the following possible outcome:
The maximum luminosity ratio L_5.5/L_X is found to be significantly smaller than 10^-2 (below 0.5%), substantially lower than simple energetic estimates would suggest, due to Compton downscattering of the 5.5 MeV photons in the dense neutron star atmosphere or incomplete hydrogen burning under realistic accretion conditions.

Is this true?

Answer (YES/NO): NO